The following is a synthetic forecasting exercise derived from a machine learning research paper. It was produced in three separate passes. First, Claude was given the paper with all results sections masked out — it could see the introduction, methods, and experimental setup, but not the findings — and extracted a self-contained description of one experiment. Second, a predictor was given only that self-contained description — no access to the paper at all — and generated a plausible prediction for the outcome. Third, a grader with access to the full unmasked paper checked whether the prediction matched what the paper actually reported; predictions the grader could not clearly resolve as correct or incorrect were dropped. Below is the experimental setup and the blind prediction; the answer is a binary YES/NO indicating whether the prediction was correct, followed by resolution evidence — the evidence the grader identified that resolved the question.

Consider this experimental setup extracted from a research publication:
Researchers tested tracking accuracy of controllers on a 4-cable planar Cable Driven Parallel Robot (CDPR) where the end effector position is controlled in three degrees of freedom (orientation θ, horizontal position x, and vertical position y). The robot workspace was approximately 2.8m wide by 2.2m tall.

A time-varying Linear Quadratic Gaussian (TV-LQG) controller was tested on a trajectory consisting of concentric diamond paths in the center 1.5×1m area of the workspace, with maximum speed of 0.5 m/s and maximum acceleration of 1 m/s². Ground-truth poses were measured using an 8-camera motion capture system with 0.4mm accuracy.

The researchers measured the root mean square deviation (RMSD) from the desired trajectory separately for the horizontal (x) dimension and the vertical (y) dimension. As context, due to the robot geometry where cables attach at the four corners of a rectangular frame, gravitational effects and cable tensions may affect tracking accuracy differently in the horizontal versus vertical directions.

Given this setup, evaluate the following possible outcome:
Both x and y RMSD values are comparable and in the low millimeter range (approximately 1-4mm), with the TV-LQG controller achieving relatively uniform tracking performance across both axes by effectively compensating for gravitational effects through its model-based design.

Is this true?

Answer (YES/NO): NO